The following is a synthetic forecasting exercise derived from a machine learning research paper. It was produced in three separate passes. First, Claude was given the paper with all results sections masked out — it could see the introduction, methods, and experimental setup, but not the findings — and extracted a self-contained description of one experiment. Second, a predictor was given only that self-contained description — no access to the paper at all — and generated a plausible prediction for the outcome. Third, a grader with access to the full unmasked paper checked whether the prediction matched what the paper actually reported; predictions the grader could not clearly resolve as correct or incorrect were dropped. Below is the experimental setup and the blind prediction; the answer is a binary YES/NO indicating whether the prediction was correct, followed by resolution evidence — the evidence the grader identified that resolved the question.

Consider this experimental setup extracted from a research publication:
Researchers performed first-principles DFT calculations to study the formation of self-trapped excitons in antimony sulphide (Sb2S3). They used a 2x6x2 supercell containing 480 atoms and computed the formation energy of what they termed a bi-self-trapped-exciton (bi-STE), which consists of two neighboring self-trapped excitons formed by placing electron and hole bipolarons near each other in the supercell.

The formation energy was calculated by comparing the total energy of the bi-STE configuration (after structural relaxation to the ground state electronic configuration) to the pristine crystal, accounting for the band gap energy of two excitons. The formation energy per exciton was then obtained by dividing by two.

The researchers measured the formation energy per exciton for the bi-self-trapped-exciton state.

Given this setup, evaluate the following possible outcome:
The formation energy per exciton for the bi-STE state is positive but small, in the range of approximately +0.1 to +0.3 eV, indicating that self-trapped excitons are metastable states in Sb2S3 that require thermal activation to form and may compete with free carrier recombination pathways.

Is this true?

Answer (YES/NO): NO